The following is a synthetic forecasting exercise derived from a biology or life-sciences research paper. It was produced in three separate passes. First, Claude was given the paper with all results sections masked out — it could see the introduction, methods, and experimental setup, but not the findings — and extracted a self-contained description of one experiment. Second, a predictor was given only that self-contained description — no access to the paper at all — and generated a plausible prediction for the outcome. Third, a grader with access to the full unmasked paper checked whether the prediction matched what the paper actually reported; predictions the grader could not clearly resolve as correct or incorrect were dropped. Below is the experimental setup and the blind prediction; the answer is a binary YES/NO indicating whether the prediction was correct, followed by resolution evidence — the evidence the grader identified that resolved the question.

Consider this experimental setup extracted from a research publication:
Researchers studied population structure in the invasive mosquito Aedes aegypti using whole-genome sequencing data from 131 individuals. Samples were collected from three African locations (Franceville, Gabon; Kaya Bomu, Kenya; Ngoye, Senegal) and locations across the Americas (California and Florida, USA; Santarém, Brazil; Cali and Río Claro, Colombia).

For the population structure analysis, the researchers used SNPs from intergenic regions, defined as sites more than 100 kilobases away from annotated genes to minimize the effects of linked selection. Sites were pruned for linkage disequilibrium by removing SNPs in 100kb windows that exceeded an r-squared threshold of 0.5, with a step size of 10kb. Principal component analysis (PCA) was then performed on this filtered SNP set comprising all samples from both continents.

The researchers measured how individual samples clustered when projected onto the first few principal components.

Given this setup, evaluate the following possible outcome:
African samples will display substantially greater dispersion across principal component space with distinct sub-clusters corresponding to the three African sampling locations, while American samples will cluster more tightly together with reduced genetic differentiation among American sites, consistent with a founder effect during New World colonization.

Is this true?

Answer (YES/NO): NO